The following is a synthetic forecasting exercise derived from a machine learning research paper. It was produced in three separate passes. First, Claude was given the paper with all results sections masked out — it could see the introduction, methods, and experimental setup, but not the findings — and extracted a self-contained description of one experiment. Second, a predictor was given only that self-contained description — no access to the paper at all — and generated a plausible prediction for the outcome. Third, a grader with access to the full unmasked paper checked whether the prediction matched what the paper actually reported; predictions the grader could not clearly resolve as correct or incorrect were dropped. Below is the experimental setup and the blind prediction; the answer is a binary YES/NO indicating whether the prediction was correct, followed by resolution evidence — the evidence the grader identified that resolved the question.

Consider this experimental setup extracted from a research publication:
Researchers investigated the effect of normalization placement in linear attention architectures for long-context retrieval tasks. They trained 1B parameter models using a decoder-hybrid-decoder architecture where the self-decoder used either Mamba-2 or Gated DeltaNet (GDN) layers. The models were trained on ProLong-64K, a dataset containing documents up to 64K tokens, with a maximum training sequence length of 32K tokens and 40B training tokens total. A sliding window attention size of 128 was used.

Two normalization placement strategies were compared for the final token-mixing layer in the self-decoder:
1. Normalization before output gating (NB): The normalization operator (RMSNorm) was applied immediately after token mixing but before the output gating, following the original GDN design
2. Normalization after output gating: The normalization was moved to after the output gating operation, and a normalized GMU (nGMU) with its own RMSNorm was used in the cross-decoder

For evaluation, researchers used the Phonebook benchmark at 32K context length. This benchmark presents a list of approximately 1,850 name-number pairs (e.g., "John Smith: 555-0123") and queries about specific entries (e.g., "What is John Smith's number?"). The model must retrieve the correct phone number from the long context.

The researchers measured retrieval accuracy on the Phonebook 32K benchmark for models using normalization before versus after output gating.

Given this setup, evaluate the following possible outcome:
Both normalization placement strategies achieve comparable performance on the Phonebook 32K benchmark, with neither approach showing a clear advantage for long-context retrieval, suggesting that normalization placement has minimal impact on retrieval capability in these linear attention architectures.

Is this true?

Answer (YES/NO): NO